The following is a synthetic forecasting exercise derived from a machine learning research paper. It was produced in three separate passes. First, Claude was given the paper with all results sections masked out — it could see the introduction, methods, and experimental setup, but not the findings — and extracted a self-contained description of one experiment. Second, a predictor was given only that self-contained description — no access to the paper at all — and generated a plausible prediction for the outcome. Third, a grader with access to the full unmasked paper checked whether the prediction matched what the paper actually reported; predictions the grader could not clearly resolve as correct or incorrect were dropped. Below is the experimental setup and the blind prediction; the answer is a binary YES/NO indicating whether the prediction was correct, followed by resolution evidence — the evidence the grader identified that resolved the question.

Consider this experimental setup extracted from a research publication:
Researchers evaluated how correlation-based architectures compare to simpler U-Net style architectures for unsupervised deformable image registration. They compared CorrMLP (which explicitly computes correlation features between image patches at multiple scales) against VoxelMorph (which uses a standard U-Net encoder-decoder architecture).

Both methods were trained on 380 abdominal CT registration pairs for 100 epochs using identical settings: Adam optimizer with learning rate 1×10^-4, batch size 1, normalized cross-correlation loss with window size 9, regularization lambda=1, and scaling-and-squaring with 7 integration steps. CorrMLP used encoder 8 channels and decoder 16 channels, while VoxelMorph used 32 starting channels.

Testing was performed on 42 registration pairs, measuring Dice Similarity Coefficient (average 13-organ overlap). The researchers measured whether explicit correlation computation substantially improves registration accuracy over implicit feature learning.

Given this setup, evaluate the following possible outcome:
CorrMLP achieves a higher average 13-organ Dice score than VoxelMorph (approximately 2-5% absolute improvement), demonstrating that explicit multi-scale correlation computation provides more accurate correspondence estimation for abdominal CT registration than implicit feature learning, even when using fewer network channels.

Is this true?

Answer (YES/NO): NO